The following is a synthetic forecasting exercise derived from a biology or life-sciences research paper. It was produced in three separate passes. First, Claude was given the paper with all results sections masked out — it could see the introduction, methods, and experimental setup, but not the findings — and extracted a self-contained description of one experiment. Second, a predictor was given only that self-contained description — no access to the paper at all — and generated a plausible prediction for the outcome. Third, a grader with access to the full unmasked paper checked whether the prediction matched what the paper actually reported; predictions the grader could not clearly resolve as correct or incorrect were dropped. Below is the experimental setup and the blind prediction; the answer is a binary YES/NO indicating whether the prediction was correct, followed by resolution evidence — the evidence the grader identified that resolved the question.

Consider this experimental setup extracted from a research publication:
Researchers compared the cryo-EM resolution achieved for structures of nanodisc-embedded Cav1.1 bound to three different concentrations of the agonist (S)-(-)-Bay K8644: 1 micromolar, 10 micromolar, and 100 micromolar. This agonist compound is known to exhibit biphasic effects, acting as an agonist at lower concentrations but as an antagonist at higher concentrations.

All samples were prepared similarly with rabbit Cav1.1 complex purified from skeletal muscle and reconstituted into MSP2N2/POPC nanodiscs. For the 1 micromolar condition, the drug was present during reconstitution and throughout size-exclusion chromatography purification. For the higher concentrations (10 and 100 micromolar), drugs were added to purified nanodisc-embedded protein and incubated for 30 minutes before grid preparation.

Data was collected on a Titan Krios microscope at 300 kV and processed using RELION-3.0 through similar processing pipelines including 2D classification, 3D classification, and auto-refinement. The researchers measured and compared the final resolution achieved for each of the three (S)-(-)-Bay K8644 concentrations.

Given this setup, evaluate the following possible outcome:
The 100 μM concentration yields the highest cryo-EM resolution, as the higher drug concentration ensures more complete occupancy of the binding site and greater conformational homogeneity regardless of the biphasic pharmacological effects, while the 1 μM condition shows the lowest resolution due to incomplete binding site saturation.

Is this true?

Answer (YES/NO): NO